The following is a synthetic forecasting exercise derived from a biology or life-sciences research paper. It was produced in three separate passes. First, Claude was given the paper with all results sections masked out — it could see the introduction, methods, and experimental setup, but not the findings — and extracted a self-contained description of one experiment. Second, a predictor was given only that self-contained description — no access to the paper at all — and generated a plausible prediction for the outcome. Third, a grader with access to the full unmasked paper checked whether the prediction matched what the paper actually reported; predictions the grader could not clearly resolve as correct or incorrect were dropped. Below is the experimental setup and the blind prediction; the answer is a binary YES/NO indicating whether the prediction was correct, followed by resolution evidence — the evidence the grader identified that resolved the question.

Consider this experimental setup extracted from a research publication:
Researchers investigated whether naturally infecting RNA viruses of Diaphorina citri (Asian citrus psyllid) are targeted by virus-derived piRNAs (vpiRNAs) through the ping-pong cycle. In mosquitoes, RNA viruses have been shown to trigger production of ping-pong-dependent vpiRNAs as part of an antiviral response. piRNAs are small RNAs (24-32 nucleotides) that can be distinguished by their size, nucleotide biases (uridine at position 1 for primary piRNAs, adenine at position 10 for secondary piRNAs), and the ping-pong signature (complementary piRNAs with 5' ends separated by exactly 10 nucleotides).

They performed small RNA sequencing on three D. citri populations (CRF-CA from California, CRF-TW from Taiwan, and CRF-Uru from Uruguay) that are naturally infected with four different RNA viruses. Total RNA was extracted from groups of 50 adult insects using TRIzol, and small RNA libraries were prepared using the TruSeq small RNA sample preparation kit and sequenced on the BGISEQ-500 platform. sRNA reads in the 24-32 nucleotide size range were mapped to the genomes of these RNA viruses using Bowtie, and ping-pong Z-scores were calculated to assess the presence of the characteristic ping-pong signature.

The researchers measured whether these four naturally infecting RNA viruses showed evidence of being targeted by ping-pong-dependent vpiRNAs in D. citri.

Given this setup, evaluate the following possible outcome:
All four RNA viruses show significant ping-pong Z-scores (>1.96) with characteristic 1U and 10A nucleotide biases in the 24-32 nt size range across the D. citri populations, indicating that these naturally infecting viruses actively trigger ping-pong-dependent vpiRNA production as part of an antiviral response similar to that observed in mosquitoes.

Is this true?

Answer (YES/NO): NO